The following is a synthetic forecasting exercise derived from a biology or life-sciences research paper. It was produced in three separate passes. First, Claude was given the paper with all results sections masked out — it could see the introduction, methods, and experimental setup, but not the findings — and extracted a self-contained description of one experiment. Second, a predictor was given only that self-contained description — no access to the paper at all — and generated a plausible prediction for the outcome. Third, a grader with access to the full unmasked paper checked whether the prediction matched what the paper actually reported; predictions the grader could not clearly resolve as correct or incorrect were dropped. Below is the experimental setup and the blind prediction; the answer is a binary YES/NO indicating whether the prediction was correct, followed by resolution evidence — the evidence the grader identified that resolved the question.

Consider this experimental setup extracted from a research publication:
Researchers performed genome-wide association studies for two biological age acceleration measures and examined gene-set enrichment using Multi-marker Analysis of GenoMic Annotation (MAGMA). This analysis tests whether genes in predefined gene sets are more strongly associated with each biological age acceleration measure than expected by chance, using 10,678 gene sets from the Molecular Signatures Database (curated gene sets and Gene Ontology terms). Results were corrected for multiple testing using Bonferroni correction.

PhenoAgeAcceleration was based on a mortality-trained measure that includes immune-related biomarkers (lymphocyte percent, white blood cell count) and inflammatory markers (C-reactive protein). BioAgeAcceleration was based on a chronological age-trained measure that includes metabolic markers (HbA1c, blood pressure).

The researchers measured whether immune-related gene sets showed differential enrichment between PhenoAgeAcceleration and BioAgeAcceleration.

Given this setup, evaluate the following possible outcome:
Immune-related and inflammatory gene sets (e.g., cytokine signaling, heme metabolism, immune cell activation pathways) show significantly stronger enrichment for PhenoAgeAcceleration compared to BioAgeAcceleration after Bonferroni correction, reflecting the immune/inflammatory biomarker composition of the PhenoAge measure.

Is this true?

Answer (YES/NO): YES